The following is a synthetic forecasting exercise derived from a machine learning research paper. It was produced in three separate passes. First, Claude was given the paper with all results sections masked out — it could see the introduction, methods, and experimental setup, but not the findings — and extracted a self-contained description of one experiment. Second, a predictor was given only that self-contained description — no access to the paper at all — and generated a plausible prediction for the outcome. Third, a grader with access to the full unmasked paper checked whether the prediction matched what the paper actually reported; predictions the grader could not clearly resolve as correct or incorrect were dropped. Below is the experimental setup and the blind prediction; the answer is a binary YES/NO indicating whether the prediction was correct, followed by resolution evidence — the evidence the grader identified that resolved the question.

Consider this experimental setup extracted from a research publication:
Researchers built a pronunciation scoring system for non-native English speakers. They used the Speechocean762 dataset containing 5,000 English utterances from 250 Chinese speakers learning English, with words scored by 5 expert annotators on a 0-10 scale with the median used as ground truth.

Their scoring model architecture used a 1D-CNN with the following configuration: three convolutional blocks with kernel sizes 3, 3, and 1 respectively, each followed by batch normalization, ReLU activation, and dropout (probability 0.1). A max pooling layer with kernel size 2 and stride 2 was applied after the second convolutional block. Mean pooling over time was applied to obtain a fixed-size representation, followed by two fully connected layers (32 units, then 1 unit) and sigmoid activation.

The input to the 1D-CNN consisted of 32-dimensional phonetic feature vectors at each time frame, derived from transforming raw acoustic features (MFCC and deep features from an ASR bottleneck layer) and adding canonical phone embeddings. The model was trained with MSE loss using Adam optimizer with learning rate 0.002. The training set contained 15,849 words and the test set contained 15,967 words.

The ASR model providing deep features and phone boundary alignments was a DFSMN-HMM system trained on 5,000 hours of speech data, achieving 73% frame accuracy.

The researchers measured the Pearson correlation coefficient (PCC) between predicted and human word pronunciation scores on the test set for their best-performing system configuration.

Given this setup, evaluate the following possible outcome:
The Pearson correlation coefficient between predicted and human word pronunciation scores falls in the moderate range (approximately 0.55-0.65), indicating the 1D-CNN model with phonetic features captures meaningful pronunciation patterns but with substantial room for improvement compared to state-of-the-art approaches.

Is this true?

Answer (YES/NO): YES